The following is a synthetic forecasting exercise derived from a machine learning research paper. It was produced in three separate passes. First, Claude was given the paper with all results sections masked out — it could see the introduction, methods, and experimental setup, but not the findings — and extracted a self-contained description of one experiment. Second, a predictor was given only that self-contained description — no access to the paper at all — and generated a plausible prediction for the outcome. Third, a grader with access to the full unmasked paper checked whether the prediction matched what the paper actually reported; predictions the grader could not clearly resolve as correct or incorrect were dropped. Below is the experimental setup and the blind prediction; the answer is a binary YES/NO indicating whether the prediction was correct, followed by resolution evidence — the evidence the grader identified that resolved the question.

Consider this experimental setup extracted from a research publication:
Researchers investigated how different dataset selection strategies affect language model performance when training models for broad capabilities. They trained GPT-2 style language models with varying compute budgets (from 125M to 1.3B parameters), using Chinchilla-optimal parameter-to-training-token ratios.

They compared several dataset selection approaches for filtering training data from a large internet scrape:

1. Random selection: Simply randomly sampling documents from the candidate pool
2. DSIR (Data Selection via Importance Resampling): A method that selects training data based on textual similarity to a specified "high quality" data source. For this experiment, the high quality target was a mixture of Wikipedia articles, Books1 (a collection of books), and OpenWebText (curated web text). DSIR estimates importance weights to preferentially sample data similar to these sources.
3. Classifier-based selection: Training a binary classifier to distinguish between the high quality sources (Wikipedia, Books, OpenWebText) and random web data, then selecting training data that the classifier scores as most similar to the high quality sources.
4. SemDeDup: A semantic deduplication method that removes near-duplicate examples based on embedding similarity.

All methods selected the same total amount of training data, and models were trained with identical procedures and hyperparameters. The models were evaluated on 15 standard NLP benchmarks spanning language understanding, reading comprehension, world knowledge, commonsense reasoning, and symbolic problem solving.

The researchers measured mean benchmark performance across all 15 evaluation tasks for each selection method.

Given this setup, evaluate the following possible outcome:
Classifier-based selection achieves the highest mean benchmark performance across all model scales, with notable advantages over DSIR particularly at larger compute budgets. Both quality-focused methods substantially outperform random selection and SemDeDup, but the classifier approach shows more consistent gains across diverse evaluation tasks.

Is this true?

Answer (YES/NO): NO